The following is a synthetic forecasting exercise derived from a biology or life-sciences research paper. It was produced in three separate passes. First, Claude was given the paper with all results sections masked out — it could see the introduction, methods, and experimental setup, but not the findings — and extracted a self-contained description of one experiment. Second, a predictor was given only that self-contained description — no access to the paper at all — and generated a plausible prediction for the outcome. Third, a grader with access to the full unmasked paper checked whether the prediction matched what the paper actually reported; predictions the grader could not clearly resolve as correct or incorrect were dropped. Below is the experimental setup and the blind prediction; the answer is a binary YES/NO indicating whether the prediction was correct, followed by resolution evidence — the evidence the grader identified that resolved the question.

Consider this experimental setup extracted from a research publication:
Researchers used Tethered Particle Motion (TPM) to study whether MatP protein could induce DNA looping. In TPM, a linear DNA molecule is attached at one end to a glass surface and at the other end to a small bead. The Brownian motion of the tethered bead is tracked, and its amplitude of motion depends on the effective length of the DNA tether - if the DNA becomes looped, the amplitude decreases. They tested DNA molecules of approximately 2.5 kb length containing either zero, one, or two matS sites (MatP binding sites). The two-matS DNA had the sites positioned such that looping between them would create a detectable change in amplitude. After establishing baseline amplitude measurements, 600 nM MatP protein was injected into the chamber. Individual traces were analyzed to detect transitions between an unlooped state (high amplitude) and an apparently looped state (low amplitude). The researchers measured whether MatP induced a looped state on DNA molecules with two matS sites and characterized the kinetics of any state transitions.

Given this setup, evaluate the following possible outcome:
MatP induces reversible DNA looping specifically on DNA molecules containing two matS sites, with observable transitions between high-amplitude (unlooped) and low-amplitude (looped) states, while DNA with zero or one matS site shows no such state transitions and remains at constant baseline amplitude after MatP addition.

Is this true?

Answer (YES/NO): NO